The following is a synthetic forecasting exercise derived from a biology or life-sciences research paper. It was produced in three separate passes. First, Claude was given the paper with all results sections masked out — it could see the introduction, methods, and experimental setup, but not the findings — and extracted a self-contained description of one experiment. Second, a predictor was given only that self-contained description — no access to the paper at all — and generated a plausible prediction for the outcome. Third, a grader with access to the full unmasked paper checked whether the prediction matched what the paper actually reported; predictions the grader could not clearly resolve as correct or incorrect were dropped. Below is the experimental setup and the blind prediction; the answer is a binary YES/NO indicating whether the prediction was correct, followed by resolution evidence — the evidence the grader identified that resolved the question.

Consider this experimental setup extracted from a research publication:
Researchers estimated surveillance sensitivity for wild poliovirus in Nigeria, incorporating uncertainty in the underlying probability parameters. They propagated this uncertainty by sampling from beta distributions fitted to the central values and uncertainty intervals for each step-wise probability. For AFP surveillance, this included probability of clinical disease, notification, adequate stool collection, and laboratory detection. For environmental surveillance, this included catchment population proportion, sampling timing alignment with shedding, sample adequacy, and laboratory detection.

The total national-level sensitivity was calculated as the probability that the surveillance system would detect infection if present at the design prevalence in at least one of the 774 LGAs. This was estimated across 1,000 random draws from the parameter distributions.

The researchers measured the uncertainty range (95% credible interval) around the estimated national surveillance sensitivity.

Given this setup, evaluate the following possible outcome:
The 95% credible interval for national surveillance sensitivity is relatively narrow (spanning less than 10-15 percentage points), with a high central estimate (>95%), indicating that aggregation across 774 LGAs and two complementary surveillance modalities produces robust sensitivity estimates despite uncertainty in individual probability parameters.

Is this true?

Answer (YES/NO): NO